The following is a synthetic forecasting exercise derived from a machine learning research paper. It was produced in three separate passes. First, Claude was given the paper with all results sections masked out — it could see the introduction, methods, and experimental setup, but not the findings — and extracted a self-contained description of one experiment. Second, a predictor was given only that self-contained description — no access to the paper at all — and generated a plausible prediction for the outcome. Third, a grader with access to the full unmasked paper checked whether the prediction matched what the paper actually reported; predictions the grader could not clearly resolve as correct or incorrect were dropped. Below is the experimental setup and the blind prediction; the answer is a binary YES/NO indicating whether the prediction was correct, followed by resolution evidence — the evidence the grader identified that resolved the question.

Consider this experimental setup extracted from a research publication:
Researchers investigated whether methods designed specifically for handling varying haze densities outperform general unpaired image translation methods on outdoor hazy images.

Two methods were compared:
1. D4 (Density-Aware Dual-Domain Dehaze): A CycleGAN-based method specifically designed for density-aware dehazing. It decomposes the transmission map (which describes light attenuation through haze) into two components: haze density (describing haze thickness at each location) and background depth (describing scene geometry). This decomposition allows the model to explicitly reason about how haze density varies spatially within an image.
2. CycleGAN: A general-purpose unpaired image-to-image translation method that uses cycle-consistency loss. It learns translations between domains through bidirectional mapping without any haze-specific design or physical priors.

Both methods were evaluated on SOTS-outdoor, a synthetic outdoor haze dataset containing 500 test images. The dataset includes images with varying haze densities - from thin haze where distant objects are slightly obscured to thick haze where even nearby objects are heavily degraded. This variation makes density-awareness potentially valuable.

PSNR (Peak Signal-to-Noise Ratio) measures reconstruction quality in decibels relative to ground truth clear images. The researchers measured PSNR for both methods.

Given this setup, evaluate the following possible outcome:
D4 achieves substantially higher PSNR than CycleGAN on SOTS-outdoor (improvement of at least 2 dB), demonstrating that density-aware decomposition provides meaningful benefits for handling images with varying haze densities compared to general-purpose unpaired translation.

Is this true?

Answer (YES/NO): YES